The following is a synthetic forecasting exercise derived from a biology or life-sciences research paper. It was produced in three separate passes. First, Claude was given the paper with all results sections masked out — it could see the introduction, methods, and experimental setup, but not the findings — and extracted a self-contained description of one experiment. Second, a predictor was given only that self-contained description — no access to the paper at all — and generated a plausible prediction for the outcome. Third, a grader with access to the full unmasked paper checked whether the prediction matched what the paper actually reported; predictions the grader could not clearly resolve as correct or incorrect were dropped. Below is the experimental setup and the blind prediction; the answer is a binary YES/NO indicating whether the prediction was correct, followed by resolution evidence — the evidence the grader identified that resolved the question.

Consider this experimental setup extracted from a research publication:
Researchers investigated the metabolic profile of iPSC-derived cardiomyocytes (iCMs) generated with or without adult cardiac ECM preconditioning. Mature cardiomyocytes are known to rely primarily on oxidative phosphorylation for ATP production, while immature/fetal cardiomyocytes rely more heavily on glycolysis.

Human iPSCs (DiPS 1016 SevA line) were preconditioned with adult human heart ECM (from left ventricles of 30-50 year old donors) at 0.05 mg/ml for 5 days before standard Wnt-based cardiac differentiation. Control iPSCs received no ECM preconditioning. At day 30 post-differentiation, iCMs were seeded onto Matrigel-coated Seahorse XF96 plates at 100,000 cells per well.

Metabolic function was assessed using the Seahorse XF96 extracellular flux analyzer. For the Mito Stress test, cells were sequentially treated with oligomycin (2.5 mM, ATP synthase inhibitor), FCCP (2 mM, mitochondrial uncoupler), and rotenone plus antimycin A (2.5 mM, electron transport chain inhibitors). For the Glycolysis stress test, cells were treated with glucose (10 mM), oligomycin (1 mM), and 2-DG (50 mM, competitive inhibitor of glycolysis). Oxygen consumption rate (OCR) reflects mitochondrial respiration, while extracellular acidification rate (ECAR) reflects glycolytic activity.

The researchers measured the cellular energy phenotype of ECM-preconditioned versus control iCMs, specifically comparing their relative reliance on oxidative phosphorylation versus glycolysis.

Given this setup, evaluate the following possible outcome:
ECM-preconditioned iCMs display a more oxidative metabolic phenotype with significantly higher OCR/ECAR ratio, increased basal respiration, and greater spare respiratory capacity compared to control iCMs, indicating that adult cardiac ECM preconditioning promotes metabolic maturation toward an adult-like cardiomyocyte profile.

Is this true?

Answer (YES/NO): NO